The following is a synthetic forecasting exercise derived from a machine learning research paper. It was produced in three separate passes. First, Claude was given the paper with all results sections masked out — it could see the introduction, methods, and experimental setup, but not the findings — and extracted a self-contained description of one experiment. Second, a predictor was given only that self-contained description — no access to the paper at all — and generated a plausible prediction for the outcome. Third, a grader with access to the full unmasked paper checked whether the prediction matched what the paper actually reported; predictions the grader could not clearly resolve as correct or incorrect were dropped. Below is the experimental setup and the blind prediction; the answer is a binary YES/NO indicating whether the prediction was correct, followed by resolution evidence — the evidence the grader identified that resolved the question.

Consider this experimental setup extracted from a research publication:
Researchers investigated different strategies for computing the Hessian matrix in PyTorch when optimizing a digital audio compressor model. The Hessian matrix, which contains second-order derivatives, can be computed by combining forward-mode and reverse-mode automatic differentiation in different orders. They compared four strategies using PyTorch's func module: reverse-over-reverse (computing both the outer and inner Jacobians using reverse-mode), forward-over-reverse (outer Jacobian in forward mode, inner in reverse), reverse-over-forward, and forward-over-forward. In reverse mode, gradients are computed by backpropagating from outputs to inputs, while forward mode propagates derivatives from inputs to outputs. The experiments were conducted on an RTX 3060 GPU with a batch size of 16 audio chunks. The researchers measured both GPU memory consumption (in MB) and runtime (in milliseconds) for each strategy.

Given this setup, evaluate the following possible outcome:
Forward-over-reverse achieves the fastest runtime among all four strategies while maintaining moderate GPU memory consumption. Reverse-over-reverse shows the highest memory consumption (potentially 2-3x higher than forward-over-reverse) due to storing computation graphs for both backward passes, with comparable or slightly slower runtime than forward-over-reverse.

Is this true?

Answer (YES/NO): NO